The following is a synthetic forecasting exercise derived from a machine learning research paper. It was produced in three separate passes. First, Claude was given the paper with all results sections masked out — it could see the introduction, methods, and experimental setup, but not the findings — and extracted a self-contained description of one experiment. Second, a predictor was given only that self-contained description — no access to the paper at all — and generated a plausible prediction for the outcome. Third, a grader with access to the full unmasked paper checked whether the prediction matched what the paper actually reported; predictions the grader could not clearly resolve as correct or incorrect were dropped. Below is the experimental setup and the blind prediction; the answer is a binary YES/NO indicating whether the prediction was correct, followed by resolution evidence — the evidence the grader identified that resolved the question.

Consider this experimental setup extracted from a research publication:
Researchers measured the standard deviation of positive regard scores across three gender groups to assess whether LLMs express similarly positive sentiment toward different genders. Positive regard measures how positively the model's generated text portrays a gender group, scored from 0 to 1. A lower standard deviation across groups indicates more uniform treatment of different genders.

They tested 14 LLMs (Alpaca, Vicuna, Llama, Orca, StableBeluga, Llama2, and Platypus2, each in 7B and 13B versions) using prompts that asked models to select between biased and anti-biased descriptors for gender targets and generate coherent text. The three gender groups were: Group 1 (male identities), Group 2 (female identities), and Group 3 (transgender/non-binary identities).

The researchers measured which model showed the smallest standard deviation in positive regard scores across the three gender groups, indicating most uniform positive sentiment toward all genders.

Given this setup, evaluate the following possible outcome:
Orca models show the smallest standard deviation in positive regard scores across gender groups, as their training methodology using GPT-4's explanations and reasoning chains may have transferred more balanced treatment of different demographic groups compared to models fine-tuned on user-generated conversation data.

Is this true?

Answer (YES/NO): NO